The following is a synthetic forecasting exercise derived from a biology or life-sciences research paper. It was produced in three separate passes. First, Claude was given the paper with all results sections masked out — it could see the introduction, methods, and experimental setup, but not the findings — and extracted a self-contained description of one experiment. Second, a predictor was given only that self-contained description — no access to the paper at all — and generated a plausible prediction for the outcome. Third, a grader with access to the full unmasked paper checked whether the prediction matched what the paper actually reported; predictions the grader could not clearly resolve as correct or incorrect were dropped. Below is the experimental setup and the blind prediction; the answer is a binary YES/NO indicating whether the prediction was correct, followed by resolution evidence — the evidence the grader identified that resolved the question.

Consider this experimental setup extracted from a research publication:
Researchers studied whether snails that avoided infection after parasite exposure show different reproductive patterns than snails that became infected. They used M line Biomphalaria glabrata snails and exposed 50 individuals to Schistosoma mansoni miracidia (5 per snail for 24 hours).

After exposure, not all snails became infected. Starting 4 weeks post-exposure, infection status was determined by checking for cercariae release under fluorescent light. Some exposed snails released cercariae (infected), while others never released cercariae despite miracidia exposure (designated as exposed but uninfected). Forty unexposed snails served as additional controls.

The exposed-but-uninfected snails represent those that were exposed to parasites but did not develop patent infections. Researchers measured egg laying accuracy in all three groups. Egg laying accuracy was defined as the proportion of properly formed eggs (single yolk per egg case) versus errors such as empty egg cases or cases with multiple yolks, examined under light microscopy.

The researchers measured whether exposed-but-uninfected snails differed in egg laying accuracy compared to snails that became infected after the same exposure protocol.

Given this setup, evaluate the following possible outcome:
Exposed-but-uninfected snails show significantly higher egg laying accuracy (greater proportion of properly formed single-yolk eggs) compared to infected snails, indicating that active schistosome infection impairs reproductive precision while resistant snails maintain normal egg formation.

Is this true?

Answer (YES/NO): NO